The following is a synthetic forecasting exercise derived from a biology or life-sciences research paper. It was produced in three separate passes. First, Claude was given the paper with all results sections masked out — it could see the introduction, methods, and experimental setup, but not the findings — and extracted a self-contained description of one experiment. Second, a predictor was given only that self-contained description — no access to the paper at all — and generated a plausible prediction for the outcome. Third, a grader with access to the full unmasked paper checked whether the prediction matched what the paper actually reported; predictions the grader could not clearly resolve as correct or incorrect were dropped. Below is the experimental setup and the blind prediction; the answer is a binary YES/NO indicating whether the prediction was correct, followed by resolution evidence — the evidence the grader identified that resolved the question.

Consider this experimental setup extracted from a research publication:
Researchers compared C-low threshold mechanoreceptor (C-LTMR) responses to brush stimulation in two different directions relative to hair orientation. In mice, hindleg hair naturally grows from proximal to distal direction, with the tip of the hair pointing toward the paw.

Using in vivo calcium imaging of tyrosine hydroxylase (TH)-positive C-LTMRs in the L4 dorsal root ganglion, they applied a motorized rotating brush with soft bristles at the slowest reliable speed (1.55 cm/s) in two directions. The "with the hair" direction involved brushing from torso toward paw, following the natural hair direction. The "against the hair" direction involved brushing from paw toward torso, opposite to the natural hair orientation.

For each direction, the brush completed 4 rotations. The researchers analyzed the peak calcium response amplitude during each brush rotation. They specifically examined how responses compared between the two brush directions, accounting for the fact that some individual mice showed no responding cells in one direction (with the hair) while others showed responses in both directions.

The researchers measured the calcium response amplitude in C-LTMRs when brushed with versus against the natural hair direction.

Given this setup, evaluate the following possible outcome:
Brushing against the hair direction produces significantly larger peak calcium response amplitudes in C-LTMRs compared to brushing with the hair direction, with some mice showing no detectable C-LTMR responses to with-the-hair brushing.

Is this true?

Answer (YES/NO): YES